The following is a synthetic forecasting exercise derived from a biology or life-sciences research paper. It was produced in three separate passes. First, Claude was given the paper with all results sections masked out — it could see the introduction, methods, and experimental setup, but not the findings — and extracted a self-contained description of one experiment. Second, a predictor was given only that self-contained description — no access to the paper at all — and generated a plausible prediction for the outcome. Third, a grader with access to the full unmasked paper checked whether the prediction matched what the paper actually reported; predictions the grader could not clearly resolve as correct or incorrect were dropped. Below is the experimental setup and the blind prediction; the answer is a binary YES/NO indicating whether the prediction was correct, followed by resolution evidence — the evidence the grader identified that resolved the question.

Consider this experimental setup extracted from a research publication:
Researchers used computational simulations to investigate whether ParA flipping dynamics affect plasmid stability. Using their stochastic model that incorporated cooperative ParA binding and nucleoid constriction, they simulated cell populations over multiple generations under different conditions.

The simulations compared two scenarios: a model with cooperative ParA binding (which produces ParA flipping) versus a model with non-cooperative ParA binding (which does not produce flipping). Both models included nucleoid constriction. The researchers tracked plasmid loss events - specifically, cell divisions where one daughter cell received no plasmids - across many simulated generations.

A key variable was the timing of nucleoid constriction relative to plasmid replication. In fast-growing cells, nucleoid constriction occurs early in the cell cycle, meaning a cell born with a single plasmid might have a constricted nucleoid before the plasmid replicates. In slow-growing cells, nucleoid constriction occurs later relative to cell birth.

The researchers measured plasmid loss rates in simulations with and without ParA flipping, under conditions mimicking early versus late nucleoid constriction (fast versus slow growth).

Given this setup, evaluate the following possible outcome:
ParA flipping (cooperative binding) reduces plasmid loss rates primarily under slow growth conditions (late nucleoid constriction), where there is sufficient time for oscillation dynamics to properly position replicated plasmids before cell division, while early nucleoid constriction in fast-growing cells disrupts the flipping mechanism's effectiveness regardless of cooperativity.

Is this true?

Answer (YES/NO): NO